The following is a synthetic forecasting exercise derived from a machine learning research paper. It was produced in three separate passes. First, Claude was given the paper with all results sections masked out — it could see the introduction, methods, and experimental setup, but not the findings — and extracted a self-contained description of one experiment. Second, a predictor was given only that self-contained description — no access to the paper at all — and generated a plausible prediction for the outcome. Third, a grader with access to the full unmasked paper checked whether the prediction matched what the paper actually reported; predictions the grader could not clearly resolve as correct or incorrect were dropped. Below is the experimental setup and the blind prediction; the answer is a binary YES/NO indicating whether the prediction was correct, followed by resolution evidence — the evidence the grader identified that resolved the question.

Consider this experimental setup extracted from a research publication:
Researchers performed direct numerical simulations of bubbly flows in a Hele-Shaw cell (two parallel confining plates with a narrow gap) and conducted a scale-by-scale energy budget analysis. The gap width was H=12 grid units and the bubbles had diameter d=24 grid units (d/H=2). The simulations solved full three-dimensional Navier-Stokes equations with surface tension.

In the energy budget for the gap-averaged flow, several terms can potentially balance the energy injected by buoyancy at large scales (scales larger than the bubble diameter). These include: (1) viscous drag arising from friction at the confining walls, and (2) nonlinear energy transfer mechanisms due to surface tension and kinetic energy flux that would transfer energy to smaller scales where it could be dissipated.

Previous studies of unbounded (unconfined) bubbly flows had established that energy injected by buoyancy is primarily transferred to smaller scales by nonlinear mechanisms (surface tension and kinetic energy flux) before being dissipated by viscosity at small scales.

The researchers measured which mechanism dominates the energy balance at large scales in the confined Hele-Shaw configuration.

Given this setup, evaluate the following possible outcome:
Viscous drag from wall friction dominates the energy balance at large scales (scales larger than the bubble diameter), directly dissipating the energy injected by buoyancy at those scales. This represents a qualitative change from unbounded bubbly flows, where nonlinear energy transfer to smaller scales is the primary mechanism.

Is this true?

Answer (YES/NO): YES